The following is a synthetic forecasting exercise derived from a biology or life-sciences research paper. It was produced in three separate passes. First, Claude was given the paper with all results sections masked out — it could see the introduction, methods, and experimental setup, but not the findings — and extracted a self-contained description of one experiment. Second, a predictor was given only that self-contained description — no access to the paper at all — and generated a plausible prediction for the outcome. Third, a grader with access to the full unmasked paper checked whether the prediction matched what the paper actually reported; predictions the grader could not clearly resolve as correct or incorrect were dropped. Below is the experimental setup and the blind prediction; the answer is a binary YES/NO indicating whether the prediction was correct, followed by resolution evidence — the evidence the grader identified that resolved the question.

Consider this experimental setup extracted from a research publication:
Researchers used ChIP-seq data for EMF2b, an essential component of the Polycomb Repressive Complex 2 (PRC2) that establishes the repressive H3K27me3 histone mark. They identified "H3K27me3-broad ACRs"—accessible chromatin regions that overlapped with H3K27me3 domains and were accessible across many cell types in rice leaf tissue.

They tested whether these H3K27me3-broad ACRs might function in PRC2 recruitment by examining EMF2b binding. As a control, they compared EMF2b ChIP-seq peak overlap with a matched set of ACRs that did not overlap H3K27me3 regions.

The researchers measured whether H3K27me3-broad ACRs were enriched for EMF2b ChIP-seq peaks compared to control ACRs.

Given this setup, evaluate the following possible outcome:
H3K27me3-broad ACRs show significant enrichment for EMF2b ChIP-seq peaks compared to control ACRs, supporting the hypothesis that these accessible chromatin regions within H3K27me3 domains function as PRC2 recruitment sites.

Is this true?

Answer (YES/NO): YES